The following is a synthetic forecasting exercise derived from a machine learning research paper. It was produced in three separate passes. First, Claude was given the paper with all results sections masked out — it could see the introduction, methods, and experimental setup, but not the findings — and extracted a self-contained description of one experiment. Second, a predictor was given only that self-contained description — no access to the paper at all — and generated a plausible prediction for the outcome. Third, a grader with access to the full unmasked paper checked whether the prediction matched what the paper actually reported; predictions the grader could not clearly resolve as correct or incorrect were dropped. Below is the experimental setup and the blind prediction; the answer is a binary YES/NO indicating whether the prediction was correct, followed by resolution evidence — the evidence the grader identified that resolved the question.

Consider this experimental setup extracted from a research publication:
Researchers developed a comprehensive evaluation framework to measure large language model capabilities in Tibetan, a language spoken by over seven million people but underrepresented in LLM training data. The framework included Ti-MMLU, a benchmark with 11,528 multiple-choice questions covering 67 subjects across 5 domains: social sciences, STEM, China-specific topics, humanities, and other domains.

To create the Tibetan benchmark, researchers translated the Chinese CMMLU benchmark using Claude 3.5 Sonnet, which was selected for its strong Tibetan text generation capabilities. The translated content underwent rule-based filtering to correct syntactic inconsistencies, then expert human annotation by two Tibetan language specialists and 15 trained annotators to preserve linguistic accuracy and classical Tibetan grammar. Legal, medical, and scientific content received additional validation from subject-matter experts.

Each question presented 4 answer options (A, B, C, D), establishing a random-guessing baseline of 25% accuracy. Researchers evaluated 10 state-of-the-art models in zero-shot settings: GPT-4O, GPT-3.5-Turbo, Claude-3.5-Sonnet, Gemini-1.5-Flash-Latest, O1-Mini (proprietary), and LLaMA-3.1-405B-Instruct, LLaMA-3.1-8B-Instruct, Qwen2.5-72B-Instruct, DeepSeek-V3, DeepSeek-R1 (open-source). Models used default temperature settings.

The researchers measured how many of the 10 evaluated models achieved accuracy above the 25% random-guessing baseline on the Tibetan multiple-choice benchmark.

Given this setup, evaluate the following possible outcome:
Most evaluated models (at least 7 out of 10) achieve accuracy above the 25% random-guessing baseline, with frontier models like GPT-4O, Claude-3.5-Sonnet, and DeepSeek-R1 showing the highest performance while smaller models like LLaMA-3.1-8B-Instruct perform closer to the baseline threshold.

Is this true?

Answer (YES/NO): NO